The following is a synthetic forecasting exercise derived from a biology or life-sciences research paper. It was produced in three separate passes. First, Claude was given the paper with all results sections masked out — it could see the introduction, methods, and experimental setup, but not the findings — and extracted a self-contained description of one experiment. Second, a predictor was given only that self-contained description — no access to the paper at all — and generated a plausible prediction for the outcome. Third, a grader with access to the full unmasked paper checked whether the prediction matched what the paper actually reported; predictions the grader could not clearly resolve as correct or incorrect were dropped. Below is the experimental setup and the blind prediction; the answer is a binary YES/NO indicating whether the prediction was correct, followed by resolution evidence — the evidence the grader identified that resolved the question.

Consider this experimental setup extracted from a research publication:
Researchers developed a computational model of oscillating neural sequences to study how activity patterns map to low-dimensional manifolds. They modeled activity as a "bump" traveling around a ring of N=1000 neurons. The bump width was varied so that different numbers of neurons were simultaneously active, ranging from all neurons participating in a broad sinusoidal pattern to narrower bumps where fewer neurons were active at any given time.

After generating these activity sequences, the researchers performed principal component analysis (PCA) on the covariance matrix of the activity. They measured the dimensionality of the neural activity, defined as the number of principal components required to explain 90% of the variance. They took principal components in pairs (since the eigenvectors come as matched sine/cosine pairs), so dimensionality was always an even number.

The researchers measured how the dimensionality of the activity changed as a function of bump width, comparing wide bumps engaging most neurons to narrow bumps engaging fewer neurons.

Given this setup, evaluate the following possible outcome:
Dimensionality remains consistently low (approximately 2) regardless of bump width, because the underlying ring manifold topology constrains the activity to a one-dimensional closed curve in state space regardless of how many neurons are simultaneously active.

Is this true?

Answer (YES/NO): NO